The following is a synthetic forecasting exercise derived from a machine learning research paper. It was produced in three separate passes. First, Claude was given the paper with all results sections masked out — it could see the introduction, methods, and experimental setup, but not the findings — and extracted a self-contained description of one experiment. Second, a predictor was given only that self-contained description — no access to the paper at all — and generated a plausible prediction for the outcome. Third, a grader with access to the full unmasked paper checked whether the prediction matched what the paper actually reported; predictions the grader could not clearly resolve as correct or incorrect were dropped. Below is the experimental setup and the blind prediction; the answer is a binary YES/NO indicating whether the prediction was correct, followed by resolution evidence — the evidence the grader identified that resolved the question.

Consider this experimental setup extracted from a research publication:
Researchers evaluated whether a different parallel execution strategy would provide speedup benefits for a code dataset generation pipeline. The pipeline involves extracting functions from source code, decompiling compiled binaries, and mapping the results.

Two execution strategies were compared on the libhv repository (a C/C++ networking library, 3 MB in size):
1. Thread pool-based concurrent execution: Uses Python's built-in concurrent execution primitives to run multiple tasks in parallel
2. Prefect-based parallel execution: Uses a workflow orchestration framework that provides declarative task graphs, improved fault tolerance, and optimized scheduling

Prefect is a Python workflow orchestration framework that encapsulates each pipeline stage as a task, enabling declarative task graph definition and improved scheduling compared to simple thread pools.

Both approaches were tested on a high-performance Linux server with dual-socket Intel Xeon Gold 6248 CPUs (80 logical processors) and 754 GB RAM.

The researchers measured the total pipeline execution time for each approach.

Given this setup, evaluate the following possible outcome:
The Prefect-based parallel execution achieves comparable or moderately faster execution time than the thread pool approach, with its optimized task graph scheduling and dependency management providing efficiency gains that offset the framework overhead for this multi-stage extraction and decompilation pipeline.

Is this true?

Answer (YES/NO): YES